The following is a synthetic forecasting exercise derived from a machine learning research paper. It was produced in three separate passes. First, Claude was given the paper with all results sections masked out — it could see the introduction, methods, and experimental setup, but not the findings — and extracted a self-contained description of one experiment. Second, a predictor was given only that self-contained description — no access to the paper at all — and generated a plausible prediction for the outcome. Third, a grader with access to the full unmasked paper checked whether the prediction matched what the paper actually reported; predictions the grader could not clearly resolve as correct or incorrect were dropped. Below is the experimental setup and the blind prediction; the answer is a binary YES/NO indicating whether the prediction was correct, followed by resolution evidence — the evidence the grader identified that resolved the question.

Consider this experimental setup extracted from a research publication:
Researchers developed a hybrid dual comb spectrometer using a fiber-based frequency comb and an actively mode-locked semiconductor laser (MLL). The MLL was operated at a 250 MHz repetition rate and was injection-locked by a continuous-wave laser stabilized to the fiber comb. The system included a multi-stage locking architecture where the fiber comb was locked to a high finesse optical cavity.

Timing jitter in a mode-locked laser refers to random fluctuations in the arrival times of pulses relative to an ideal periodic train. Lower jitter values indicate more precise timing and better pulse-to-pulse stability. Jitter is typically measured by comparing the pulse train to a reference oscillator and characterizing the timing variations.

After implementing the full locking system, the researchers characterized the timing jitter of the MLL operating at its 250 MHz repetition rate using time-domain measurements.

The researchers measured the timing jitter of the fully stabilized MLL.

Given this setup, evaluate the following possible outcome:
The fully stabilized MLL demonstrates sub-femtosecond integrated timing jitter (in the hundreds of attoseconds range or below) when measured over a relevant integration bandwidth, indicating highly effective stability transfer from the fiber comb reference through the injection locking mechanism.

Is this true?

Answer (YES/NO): NO